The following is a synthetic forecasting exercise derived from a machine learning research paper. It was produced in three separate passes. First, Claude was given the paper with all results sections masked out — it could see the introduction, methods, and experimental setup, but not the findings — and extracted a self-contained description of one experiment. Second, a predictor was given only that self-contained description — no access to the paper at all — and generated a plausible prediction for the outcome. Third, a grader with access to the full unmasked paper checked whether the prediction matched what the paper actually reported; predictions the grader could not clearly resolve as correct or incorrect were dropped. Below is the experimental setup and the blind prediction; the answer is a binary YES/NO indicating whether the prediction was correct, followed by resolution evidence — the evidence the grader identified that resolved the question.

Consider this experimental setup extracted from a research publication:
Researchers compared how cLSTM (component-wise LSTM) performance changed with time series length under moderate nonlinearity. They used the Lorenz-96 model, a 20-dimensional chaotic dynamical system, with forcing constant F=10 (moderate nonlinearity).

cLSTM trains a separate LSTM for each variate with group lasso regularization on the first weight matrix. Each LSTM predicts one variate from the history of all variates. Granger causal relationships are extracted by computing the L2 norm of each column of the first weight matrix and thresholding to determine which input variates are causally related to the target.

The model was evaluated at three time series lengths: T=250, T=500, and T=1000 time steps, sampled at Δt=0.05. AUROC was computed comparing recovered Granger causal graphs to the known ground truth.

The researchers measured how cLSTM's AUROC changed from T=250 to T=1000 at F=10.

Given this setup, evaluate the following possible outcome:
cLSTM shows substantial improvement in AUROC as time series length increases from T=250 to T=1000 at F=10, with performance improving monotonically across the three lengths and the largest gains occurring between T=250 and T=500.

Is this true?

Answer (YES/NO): YES